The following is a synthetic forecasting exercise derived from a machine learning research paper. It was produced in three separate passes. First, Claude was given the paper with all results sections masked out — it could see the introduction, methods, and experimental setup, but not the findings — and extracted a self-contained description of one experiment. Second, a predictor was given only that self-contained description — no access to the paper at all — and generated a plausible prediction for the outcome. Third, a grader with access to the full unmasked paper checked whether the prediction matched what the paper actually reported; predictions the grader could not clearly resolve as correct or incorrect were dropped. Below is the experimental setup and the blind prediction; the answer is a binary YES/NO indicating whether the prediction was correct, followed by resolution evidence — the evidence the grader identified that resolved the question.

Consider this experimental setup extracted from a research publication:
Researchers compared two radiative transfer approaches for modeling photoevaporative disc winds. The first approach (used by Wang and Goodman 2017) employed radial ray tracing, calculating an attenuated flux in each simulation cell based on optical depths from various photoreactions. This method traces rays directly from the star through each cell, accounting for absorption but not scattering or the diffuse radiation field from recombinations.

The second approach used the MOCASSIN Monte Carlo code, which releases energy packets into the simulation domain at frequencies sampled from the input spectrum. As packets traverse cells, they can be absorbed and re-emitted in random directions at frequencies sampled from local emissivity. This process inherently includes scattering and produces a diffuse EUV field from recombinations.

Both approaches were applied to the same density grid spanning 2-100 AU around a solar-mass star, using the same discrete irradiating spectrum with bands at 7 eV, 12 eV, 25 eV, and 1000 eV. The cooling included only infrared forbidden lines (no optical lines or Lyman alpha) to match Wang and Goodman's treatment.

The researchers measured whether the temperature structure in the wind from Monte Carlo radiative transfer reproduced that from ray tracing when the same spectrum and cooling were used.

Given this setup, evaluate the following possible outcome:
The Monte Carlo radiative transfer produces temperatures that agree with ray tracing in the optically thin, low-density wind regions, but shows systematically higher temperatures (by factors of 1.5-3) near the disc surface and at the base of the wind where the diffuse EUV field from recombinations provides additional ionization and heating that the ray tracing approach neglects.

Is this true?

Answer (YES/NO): NO